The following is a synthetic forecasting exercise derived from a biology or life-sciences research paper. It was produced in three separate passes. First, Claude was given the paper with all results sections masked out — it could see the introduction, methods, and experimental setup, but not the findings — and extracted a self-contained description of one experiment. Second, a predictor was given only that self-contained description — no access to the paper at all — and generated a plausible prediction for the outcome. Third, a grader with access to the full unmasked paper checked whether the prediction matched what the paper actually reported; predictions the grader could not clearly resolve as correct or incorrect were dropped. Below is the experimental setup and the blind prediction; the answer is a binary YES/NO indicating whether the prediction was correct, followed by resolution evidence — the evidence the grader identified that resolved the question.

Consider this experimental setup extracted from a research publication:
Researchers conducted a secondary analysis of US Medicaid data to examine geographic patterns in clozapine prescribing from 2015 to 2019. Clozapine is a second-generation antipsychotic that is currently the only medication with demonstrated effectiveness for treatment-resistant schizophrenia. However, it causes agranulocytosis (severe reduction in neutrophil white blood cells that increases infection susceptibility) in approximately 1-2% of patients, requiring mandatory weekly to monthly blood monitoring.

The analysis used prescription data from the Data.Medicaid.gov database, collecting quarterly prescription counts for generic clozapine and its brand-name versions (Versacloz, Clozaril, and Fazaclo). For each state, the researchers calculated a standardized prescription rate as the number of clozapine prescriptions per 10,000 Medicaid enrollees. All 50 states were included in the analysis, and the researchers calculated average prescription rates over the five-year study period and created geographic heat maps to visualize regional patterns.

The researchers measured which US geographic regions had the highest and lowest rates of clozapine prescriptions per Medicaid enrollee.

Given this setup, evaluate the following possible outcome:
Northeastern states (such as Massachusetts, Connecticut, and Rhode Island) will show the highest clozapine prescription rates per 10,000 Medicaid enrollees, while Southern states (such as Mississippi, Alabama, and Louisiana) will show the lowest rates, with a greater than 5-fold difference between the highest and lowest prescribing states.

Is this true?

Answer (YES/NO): NO